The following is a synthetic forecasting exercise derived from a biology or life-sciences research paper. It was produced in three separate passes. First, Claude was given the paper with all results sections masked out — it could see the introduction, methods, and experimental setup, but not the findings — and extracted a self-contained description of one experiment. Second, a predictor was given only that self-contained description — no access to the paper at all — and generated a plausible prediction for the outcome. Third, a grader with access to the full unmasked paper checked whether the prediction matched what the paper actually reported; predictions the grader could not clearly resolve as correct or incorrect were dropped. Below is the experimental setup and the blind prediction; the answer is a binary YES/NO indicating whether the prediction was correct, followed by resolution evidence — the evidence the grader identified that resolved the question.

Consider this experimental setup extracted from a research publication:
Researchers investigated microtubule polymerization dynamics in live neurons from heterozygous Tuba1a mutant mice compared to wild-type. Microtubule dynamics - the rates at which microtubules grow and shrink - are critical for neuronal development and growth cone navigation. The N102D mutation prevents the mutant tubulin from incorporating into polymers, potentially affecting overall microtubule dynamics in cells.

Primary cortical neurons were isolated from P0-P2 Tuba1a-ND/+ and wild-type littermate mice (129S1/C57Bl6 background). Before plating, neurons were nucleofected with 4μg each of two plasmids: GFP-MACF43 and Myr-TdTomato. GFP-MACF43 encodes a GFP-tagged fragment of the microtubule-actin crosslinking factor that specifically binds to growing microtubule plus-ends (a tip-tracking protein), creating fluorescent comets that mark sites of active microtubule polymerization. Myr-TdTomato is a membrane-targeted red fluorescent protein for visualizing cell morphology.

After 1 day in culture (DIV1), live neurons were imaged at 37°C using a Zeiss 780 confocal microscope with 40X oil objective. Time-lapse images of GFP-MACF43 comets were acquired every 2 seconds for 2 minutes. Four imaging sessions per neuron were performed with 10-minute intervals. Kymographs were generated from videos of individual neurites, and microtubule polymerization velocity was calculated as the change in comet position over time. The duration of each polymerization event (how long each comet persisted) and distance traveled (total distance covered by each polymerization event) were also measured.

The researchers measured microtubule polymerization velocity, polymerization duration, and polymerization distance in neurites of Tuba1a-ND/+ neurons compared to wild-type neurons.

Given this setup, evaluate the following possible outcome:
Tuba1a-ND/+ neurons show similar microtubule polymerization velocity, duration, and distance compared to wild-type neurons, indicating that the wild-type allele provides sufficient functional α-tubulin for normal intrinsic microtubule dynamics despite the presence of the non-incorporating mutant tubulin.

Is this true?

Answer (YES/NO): NO